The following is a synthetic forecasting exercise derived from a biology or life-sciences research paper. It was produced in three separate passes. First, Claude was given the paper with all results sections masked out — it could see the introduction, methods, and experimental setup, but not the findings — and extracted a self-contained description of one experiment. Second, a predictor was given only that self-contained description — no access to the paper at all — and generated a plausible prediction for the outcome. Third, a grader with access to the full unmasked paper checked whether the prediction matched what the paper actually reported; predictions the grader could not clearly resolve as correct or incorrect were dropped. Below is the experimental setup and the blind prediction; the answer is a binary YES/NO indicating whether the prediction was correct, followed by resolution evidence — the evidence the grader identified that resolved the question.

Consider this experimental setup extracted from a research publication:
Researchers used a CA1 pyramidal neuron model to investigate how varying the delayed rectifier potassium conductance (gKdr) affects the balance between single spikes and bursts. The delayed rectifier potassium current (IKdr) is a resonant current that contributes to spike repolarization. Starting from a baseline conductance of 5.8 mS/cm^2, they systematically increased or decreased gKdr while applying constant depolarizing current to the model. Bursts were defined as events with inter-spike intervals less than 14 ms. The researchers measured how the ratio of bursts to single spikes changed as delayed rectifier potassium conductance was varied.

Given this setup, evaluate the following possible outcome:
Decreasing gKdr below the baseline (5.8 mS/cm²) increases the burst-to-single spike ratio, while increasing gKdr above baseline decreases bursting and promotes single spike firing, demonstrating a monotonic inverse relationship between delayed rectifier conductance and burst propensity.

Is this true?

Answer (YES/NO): NO